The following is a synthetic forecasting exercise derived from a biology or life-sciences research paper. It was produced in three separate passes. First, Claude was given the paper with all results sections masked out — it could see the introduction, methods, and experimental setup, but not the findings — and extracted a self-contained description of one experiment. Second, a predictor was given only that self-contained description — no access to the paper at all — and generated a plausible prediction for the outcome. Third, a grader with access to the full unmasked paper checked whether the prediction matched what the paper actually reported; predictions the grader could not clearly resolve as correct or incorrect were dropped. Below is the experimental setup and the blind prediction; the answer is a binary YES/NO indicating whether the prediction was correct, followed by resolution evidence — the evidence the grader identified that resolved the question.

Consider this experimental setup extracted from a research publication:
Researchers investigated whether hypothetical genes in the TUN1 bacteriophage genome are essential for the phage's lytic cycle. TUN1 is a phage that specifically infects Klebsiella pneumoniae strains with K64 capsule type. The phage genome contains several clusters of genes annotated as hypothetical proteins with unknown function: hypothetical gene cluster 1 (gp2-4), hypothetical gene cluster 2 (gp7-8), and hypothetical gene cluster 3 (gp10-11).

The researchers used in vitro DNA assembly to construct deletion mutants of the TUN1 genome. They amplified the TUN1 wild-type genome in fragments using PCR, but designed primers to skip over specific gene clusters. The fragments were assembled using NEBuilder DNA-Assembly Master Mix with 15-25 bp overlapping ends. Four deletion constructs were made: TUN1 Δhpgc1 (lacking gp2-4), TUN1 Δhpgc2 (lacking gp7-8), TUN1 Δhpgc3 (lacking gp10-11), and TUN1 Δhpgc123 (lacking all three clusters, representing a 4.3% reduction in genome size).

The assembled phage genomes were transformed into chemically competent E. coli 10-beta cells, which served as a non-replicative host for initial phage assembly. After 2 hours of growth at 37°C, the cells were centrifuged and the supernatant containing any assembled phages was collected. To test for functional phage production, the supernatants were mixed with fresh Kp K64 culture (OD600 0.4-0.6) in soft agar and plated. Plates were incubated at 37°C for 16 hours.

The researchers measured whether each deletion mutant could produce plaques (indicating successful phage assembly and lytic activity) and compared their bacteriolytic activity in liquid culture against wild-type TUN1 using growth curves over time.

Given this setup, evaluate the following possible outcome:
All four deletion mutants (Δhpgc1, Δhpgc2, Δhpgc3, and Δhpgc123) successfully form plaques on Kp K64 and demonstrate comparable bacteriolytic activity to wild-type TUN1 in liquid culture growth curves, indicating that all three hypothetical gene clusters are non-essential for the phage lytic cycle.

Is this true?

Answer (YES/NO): YES